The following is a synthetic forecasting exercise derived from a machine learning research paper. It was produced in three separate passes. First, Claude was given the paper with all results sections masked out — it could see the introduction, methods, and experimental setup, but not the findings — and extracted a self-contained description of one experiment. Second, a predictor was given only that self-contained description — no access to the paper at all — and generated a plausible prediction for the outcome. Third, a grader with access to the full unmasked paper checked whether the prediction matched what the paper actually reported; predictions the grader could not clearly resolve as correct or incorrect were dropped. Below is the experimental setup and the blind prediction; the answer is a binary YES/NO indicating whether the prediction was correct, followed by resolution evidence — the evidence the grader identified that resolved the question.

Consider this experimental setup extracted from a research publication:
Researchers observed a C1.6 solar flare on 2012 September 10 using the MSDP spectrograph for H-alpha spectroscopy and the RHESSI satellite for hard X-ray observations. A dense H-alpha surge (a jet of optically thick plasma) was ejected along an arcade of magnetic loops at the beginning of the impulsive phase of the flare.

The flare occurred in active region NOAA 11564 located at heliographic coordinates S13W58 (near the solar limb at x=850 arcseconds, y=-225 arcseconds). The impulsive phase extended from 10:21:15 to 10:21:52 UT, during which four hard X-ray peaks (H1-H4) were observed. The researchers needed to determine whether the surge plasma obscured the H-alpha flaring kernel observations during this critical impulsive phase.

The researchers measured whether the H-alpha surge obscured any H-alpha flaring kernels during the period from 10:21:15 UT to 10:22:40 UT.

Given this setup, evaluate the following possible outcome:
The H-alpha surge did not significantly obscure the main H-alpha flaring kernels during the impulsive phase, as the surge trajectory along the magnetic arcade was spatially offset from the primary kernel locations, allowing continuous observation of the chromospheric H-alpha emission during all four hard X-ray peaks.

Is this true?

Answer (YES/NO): YES